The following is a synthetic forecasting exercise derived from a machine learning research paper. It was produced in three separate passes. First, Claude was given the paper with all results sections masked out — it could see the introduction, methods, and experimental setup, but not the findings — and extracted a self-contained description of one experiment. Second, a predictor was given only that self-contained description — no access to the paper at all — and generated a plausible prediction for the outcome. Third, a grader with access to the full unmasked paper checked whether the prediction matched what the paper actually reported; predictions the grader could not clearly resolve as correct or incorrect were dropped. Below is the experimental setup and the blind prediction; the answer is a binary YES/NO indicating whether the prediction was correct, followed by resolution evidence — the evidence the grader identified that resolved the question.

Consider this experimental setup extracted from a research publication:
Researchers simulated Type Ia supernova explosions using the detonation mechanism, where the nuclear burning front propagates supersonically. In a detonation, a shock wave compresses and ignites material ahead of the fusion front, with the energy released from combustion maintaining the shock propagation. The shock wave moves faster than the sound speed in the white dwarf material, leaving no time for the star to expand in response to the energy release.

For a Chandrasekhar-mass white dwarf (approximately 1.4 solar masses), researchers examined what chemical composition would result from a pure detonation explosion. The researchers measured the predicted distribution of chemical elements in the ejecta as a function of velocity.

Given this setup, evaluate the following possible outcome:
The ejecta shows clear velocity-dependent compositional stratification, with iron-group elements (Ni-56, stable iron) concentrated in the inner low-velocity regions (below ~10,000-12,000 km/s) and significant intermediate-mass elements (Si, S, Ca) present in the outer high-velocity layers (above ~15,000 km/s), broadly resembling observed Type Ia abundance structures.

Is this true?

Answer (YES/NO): NO